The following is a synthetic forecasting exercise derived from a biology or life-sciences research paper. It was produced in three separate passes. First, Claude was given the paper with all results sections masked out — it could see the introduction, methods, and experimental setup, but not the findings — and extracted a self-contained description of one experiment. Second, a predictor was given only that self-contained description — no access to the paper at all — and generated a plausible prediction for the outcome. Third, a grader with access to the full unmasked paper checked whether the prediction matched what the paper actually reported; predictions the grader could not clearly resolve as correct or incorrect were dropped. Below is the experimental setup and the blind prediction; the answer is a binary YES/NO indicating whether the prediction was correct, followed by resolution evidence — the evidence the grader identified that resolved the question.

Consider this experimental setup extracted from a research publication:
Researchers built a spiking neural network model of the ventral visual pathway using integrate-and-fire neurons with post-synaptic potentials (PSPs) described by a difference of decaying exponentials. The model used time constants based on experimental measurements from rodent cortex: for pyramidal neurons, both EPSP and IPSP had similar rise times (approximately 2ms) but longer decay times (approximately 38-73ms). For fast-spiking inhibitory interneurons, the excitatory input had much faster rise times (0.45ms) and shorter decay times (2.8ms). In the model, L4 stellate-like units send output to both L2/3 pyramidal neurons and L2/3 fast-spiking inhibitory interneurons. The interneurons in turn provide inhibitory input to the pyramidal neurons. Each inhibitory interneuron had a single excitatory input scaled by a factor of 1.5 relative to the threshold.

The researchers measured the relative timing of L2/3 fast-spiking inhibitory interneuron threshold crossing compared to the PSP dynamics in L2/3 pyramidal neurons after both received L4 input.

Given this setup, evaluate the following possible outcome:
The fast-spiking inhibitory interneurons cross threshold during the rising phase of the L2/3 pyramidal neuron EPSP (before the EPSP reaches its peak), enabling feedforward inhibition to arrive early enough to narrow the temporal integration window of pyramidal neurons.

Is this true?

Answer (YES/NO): YES